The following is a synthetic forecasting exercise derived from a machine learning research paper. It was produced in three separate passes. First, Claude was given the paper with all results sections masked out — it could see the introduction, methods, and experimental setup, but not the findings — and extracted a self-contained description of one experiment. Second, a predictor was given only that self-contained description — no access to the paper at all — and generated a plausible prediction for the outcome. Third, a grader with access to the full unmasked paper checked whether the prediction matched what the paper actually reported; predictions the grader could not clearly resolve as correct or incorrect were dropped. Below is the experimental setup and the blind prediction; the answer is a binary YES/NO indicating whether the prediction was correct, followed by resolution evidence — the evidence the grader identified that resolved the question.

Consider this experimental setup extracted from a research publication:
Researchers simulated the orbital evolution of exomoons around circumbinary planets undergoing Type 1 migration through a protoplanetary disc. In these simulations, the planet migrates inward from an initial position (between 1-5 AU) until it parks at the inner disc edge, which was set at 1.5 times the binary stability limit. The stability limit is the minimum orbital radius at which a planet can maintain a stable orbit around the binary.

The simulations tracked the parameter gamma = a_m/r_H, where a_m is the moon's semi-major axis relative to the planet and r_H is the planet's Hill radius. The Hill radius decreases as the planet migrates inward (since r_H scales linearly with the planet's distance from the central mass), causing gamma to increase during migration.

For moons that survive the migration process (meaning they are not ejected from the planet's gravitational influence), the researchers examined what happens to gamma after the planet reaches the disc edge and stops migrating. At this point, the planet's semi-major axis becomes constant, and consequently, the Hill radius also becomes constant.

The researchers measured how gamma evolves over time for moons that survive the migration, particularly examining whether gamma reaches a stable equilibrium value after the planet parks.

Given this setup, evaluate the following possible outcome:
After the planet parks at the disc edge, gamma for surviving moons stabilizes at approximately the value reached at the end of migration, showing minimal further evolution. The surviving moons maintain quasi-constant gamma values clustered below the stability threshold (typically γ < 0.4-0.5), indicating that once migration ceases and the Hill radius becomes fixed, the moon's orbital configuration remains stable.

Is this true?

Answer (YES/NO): YES